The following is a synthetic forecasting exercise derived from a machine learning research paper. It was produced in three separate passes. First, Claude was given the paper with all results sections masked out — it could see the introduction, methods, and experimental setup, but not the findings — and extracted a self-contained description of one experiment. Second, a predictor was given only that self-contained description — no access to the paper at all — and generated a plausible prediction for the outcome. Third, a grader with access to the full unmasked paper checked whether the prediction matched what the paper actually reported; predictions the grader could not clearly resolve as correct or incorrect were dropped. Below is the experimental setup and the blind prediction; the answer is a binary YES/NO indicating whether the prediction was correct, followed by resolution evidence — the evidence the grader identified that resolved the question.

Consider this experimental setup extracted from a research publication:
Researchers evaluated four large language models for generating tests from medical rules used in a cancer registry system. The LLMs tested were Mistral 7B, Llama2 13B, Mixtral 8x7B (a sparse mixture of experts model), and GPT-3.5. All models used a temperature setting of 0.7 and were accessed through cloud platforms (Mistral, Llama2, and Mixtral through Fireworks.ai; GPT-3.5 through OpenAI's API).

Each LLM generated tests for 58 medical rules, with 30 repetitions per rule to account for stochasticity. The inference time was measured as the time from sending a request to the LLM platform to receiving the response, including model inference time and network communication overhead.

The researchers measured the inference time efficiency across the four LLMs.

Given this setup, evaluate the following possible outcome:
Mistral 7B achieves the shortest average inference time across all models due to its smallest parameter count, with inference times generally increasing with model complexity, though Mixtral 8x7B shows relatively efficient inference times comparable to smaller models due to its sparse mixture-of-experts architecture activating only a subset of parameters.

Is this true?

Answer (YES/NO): NO